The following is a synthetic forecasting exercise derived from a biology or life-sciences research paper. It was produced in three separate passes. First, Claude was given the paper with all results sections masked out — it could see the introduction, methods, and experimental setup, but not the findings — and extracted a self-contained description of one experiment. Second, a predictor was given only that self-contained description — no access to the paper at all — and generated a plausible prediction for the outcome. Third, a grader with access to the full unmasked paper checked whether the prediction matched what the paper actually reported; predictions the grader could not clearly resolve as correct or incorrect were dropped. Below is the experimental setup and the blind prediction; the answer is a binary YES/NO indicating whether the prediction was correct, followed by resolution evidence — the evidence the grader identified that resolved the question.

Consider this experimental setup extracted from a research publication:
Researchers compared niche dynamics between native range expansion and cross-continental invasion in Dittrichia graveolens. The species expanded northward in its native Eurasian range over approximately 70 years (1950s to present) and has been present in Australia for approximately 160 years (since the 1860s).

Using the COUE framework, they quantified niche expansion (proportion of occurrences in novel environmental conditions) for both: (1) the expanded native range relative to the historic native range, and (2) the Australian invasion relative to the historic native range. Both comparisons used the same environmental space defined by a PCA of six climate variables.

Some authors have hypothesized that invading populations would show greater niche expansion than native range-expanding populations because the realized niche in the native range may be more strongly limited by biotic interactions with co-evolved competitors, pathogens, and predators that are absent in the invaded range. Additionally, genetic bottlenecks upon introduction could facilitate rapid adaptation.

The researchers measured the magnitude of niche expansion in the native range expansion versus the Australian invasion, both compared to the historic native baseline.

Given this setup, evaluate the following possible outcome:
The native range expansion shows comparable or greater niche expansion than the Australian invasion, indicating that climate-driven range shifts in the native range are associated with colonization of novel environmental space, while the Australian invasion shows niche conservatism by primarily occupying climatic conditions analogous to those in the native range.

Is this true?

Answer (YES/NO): YES